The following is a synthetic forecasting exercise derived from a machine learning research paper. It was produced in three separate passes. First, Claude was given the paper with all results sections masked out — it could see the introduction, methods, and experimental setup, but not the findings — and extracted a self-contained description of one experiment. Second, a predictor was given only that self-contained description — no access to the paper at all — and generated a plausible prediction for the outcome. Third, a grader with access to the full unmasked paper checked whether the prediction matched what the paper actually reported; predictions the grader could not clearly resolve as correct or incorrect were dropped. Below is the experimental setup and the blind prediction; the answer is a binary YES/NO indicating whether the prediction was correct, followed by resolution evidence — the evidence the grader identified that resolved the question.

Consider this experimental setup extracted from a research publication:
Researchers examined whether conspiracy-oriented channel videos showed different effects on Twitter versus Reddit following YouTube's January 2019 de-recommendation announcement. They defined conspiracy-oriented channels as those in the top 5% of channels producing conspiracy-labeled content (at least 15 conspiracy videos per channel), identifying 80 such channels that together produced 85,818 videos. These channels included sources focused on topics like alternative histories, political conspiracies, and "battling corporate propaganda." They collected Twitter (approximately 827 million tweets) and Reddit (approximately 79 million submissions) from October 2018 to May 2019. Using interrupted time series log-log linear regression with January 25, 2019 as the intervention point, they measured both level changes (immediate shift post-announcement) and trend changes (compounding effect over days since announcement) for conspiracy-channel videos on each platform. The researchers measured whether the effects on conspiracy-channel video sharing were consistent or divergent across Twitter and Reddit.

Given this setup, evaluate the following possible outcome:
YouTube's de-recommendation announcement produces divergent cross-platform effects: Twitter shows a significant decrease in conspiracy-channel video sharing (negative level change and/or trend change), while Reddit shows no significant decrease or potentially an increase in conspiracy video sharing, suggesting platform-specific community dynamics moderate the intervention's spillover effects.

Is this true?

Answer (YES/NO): NO